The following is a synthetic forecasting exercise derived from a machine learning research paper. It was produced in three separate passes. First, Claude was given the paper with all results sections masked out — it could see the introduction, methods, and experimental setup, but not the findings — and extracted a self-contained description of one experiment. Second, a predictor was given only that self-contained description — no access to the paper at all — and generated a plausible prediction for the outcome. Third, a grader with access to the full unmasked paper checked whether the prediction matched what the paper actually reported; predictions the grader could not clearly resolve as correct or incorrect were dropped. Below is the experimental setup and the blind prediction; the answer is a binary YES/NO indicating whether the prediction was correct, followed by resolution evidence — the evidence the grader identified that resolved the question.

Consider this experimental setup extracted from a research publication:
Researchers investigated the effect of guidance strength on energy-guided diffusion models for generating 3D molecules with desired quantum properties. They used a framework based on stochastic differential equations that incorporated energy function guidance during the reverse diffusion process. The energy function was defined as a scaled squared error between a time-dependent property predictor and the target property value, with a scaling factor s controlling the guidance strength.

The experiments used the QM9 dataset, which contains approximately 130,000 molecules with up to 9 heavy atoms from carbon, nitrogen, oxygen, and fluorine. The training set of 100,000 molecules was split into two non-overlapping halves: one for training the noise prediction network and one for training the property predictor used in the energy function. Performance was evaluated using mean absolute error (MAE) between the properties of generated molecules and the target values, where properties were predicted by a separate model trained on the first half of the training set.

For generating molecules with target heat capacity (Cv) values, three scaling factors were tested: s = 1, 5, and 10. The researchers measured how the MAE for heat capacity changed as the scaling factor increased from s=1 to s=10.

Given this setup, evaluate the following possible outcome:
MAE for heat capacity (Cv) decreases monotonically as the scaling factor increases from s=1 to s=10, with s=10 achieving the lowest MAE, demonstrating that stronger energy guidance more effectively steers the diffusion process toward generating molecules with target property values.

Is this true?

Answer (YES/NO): YES